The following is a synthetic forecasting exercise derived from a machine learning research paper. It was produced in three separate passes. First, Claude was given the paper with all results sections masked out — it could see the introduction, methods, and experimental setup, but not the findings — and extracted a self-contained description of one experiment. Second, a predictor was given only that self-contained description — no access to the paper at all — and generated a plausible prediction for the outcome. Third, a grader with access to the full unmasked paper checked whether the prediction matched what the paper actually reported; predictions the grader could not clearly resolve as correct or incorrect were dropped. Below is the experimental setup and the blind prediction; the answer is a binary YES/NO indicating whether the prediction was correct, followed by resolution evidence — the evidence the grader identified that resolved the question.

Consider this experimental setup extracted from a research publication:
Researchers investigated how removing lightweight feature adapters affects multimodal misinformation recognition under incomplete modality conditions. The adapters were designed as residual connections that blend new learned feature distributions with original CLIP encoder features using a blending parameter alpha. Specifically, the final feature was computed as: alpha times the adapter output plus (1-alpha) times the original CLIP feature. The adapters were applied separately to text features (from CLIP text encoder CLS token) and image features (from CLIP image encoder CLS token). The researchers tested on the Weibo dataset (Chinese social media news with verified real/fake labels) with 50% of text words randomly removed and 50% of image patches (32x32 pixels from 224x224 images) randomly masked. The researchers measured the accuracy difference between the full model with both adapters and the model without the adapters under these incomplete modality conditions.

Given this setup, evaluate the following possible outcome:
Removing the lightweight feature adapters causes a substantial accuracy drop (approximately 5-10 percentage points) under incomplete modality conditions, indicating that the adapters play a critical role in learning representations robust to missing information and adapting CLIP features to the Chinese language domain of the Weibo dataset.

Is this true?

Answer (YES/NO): NO